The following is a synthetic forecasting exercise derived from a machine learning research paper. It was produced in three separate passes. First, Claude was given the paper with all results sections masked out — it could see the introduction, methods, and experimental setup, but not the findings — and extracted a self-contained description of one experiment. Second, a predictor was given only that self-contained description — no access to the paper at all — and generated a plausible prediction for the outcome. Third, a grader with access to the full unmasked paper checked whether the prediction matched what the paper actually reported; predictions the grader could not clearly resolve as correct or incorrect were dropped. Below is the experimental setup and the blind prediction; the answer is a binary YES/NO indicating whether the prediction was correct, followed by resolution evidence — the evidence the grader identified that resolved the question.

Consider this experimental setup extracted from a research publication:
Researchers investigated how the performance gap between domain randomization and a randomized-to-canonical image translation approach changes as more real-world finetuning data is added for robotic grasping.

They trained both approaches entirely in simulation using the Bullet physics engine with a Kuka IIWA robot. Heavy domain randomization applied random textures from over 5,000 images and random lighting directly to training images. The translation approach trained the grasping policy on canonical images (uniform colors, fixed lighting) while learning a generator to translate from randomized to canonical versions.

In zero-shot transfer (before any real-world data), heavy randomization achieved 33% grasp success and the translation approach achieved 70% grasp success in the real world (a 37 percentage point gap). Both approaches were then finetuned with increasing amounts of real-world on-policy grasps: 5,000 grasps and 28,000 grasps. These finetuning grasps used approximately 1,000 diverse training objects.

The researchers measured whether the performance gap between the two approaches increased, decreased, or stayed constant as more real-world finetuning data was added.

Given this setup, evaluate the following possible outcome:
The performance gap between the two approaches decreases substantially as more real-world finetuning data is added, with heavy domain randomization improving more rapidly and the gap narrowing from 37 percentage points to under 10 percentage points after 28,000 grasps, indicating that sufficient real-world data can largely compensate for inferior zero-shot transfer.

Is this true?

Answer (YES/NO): YES